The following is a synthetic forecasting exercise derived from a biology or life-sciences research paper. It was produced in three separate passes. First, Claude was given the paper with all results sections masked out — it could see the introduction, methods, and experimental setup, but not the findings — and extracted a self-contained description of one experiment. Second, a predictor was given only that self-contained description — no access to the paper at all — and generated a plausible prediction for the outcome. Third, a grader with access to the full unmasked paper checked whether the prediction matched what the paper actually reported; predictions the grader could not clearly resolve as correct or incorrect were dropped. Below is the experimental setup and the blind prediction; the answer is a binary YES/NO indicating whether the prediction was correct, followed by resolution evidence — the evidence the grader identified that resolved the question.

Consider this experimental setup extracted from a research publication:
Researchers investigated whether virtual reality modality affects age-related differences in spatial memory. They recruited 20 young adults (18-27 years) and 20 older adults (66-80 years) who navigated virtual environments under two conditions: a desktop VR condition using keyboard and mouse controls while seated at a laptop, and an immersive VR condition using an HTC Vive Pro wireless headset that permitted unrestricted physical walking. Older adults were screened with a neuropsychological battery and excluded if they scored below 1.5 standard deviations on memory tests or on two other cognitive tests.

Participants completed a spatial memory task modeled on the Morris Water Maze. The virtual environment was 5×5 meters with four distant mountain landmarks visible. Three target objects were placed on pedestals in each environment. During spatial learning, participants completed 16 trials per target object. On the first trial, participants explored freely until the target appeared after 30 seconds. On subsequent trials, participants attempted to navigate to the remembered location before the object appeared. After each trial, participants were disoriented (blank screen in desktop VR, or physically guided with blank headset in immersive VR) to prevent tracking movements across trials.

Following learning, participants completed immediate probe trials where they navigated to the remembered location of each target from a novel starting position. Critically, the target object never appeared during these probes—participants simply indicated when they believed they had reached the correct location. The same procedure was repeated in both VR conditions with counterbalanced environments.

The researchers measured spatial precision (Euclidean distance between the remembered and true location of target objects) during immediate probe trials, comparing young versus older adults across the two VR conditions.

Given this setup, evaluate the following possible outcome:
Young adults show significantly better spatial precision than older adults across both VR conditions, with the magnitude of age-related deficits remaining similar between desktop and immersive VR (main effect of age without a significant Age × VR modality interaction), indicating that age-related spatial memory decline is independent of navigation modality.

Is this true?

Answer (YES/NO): NO